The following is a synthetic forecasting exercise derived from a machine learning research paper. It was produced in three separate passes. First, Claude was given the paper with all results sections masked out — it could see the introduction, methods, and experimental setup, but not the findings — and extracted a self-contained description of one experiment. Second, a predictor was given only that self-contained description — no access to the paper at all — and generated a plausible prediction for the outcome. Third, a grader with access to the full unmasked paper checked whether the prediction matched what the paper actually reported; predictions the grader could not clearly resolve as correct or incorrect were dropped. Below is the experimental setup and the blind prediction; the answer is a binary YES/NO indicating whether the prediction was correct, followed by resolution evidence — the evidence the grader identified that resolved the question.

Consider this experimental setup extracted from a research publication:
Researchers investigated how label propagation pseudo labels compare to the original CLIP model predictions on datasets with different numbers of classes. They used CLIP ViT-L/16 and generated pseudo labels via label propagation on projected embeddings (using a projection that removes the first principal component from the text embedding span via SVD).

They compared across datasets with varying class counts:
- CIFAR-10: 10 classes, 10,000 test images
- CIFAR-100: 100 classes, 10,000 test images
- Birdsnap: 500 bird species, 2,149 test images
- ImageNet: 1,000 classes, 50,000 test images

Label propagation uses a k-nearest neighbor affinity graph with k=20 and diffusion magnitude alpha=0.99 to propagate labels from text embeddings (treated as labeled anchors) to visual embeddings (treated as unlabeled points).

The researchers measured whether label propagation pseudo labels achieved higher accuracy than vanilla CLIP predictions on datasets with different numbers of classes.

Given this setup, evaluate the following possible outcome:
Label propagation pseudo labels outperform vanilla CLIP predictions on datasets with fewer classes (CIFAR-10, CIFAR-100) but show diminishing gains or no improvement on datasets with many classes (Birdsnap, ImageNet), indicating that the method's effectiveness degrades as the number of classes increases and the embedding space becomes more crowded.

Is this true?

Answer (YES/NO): NO